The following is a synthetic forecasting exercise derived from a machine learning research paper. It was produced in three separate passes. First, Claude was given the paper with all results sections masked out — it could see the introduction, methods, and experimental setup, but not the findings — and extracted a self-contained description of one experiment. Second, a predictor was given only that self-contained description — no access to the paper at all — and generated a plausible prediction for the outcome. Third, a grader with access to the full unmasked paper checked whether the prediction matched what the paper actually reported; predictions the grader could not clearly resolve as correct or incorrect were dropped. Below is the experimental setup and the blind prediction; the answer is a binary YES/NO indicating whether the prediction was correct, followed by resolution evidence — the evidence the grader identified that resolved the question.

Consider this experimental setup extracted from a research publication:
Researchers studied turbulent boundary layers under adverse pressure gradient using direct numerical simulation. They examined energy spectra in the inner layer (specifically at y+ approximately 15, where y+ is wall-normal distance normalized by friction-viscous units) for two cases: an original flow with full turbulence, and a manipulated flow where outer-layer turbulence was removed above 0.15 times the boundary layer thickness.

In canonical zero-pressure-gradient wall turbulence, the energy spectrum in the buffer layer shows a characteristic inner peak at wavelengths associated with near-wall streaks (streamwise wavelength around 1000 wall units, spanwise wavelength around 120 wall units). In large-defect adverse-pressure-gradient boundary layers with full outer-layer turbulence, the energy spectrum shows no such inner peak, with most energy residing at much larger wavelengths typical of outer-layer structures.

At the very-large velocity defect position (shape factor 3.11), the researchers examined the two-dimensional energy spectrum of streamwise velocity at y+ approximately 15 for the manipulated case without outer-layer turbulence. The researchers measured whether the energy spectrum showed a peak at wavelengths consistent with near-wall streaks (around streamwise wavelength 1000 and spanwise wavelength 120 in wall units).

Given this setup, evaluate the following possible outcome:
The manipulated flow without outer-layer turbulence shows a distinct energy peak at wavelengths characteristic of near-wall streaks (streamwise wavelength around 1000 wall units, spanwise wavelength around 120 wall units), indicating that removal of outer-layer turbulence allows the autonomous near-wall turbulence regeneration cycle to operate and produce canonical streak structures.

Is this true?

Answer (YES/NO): YES